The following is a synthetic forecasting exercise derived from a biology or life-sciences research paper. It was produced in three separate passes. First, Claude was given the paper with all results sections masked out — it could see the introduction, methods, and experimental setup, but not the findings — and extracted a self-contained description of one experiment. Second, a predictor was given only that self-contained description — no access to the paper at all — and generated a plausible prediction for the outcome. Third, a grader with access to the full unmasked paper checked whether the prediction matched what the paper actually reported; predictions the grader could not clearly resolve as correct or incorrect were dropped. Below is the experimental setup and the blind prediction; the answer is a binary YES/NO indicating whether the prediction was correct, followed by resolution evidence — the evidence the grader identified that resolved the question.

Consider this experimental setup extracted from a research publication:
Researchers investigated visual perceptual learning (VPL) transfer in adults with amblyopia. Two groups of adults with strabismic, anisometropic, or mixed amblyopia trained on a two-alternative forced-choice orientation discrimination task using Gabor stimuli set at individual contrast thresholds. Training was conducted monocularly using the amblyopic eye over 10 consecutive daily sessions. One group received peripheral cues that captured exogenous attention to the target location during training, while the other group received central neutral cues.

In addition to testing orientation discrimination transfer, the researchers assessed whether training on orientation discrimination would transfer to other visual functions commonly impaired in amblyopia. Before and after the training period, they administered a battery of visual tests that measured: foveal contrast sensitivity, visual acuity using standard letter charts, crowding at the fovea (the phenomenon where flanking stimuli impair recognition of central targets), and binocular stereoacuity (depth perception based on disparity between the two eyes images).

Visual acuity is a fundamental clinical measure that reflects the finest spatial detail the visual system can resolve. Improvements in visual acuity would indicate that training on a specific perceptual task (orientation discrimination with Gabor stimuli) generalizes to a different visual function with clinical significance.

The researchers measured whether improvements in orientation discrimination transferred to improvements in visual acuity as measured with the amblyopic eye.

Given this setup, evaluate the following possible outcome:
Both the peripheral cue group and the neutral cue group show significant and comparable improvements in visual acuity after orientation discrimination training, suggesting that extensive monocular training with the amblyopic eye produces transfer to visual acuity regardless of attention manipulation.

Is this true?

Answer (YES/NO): YES